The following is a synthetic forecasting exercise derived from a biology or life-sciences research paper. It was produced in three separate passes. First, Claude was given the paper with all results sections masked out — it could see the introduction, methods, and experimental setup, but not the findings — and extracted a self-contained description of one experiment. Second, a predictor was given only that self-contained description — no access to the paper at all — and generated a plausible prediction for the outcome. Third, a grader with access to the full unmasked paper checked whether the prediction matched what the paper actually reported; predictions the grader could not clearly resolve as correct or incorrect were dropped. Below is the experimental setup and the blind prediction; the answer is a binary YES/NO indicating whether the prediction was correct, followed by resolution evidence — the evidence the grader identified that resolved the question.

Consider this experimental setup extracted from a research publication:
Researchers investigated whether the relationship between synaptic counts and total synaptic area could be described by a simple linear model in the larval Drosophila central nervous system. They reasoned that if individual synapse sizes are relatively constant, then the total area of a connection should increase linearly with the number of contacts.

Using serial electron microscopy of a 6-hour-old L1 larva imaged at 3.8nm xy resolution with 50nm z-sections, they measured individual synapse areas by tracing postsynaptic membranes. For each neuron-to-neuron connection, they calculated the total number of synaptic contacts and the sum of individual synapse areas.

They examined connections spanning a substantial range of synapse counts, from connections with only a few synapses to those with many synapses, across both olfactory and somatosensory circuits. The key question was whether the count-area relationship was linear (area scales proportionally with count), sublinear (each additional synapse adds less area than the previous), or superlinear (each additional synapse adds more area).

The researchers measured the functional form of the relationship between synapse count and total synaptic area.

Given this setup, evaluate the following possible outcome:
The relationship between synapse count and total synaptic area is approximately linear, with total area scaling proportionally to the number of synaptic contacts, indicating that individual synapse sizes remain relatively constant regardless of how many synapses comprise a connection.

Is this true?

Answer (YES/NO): YES